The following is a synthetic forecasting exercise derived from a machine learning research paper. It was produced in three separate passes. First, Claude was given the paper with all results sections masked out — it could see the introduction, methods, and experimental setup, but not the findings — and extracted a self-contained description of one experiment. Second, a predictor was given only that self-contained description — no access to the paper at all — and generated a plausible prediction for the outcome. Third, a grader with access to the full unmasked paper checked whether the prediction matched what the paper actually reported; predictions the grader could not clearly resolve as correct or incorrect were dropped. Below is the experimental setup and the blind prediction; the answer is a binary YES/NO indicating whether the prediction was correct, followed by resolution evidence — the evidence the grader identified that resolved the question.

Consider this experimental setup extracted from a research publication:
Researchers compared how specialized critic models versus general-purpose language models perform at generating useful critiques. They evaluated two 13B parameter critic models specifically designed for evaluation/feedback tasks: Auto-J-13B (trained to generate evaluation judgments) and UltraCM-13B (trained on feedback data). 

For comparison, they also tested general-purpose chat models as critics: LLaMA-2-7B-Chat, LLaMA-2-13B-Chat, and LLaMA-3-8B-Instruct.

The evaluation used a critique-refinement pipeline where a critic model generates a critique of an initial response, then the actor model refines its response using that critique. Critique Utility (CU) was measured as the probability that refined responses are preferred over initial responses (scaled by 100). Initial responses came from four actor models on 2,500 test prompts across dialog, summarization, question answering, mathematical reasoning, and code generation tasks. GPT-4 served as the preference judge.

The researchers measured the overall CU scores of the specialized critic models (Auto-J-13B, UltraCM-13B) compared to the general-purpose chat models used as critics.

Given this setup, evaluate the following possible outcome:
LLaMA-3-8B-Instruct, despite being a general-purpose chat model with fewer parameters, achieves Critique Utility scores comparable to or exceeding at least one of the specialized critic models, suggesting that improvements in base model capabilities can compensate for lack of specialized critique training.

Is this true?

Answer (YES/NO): YES